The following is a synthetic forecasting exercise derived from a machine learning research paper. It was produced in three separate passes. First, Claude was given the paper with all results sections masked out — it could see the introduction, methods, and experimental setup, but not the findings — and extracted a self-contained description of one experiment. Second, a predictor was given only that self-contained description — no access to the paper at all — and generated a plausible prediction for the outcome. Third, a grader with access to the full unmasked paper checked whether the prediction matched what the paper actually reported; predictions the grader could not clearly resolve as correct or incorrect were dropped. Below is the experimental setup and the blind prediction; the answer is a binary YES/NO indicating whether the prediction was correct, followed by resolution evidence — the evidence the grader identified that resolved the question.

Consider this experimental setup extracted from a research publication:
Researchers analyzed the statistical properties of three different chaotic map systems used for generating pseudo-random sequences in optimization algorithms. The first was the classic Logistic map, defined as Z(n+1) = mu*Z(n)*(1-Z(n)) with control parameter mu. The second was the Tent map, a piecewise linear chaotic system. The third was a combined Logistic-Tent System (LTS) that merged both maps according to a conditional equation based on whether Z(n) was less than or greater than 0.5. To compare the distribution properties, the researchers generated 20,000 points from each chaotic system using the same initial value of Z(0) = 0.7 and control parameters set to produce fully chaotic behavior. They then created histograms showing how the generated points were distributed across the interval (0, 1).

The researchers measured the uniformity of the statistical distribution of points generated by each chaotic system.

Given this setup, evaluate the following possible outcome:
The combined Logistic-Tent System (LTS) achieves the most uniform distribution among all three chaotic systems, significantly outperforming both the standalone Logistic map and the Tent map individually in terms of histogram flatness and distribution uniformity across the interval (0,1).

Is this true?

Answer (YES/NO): YES